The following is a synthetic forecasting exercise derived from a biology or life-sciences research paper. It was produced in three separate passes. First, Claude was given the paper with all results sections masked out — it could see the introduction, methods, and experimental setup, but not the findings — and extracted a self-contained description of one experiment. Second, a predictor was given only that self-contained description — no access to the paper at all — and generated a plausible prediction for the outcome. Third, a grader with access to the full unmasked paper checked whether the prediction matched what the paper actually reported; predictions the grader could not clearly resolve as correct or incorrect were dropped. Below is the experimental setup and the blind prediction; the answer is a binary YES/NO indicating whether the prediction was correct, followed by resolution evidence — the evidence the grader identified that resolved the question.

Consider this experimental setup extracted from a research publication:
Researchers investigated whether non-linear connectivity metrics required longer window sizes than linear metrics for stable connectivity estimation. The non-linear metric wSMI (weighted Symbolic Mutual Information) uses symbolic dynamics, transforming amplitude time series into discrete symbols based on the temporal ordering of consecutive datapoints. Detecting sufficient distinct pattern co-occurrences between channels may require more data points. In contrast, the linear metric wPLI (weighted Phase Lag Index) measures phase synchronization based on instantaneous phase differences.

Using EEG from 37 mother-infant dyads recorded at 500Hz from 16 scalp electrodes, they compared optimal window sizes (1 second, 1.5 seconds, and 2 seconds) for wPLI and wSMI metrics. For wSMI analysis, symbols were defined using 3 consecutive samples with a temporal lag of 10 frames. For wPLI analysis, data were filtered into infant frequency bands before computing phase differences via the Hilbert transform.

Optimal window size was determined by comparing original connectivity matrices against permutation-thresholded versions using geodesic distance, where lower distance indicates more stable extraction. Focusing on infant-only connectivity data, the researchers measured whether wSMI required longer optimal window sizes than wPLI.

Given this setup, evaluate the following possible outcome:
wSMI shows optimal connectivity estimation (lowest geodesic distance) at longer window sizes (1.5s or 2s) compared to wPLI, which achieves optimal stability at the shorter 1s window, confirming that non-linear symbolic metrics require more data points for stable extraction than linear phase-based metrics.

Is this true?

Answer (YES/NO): YES